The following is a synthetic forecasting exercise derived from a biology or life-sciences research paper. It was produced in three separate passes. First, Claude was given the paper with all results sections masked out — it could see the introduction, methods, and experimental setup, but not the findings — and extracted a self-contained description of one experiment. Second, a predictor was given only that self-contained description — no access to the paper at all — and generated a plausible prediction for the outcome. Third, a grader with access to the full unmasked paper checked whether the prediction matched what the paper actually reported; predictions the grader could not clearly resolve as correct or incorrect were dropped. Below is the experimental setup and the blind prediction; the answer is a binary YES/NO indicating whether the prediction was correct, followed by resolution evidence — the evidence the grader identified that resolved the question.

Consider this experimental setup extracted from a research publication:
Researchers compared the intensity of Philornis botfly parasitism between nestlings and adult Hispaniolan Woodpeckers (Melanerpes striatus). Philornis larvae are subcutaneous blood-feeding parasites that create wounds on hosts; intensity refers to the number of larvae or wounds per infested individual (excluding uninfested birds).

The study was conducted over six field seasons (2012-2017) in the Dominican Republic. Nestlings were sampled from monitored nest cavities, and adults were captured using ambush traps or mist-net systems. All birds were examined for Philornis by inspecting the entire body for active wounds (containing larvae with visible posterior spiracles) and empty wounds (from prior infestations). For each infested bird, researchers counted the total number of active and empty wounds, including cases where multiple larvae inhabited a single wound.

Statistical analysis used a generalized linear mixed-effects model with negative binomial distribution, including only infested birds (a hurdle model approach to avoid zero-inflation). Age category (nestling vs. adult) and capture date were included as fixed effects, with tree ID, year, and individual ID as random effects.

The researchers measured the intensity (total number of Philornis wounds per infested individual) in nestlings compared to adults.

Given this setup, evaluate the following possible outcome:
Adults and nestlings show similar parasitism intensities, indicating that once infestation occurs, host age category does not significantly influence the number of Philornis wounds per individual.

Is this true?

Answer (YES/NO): NO